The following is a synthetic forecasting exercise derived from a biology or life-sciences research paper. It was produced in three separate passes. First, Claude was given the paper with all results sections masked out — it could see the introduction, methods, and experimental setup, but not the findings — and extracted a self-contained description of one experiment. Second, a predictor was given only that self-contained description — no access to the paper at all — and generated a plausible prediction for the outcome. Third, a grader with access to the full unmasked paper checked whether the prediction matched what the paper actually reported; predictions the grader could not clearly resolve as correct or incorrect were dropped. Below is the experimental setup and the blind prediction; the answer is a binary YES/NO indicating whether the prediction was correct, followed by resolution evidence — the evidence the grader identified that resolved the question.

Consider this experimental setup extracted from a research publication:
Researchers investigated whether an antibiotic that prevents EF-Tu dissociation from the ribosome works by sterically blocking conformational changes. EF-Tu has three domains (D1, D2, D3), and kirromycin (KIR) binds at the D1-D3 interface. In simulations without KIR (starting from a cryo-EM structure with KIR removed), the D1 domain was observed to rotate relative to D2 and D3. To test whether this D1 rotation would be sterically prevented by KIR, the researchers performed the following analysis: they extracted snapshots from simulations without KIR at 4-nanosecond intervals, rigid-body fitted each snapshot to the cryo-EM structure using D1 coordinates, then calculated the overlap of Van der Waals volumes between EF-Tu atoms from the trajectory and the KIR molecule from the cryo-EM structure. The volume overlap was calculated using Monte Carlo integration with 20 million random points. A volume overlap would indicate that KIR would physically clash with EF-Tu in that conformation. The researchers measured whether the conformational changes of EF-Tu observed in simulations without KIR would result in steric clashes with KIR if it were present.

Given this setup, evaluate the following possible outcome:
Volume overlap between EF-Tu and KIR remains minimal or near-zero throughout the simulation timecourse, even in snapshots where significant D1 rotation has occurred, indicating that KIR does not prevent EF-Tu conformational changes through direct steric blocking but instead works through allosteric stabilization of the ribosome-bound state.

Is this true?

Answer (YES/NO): NO